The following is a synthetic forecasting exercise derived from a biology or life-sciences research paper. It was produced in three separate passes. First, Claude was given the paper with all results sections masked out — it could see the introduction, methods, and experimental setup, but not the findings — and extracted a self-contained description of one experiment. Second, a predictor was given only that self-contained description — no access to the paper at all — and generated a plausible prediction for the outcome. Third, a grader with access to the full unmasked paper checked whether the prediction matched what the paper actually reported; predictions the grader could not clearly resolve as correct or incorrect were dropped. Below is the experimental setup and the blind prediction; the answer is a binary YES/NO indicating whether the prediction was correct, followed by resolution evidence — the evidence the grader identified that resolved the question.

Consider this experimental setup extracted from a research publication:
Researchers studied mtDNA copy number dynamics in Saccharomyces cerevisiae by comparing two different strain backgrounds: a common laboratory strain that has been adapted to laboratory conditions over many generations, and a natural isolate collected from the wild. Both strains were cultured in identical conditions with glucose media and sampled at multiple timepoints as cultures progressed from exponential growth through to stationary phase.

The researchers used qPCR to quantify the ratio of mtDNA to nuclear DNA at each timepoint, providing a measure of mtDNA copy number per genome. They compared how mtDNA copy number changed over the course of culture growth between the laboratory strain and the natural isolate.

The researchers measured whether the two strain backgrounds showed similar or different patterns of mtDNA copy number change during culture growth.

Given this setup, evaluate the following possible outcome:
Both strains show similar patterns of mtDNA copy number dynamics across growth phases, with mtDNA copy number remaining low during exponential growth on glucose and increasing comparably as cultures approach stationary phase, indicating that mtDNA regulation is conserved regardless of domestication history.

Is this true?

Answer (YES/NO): NO